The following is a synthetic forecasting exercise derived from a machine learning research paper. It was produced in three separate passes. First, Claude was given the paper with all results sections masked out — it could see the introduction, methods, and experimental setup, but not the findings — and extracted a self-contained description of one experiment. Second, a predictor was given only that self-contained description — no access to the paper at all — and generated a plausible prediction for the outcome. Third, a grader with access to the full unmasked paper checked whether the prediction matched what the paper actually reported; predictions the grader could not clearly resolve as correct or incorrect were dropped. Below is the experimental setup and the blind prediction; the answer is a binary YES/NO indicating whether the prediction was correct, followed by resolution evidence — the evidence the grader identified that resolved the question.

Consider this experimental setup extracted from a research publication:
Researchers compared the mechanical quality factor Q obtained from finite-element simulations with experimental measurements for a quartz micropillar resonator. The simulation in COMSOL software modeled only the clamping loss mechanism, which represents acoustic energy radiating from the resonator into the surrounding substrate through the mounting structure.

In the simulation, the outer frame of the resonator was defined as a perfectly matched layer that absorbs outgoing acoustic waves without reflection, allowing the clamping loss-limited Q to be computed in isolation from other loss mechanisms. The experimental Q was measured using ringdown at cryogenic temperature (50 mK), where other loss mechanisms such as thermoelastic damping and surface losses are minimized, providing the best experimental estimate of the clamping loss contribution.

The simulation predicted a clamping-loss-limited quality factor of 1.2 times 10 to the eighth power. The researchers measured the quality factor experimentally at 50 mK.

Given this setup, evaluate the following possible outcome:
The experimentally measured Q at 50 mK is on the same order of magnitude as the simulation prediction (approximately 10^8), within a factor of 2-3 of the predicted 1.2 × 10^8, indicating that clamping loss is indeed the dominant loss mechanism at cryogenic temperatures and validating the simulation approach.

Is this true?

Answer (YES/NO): YES